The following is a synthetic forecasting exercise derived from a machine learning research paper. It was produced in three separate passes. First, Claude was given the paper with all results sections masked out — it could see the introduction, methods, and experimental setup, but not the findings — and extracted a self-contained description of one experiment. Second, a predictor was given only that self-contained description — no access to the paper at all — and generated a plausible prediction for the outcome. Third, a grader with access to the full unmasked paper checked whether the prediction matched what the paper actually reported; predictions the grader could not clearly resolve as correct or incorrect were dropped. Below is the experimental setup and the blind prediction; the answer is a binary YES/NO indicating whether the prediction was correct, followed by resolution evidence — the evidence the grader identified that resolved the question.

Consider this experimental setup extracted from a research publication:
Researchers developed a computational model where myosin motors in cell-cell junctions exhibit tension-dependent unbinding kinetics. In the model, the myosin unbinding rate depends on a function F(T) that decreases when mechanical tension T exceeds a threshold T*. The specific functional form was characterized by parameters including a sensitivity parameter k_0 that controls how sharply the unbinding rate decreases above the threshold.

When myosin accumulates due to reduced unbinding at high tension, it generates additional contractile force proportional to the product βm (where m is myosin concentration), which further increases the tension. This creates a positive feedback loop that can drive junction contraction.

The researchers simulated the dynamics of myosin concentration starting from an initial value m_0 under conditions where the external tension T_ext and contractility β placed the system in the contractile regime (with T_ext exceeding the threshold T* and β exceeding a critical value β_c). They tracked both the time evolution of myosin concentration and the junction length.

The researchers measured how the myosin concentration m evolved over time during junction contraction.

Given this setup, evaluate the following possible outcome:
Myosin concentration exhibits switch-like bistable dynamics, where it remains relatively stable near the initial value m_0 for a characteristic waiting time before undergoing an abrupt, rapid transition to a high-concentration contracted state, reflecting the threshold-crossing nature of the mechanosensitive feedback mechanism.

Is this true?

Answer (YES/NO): NO